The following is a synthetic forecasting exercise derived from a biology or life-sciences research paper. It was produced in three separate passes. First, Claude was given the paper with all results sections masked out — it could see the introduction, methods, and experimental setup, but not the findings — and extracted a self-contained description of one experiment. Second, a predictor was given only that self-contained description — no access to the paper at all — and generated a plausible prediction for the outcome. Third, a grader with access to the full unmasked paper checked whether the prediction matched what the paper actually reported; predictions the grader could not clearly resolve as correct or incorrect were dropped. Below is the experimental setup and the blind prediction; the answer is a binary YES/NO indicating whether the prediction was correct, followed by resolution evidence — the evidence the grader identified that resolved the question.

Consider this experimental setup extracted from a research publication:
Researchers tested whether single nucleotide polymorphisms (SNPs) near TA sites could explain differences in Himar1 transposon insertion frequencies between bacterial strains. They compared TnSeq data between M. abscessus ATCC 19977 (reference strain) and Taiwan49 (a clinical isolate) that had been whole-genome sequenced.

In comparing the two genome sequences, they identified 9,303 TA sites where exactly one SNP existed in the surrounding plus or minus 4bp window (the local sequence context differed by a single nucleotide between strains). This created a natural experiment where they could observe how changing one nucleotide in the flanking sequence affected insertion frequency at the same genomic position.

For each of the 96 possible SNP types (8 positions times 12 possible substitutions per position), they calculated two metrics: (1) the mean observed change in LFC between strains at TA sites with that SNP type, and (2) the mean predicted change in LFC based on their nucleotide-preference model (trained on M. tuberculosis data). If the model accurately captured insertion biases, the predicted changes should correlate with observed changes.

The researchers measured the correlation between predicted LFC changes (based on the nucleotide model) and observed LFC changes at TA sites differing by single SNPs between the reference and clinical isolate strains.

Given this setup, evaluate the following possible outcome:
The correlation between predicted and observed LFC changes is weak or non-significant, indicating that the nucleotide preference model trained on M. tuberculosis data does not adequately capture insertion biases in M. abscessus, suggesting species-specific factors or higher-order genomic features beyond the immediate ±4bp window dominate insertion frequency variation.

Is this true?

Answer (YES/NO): NO